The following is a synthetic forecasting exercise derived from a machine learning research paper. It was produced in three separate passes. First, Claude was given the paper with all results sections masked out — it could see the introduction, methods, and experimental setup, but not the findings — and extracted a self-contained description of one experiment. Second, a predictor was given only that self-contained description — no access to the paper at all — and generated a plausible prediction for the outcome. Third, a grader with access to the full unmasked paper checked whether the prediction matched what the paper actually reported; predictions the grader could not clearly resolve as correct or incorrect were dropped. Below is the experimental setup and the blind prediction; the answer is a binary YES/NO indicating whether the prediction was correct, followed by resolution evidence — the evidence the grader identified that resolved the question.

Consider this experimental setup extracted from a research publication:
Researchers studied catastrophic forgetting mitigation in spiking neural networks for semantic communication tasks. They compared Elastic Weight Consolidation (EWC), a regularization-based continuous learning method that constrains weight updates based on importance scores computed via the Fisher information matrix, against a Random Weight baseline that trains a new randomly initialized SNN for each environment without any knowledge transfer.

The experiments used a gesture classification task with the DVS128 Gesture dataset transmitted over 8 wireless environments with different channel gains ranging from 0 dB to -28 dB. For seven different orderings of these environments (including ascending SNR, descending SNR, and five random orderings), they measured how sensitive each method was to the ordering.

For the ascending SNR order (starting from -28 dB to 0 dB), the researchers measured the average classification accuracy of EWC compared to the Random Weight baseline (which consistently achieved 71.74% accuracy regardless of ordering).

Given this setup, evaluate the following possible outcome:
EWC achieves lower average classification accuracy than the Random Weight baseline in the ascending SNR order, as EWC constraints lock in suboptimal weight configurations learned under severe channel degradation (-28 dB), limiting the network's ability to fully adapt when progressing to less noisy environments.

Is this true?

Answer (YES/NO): YES